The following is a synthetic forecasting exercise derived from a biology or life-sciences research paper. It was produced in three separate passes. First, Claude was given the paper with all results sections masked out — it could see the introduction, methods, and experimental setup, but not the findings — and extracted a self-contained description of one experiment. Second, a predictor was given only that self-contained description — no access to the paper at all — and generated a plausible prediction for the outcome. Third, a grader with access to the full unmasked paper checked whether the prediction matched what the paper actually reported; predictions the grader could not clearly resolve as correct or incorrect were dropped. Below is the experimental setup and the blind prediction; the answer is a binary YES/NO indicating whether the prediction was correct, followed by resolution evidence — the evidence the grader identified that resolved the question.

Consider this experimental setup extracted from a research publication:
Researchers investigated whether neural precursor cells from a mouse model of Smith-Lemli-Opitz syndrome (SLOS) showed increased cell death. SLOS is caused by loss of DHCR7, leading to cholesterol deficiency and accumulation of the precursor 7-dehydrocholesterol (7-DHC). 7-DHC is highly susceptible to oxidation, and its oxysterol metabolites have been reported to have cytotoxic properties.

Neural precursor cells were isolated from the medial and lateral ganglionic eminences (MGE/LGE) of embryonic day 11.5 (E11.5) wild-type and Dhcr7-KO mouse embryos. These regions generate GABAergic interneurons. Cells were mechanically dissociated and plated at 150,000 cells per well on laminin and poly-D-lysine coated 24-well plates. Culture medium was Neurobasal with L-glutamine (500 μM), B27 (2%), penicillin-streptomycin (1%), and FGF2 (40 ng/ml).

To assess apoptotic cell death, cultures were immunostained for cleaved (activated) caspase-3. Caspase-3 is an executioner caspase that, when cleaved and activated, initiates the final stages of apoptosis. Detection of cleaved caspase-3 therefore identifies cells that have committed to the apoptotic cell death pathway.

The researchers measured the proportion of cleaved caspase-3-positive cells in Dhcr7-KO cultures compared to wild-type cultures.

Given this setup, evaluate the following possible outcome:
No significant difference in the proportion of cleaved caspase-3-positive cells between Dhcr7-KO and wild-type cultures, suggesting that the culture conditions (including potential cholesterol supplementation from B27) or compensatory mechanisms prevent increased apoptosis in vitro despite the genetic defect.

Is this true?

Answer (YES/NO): YES